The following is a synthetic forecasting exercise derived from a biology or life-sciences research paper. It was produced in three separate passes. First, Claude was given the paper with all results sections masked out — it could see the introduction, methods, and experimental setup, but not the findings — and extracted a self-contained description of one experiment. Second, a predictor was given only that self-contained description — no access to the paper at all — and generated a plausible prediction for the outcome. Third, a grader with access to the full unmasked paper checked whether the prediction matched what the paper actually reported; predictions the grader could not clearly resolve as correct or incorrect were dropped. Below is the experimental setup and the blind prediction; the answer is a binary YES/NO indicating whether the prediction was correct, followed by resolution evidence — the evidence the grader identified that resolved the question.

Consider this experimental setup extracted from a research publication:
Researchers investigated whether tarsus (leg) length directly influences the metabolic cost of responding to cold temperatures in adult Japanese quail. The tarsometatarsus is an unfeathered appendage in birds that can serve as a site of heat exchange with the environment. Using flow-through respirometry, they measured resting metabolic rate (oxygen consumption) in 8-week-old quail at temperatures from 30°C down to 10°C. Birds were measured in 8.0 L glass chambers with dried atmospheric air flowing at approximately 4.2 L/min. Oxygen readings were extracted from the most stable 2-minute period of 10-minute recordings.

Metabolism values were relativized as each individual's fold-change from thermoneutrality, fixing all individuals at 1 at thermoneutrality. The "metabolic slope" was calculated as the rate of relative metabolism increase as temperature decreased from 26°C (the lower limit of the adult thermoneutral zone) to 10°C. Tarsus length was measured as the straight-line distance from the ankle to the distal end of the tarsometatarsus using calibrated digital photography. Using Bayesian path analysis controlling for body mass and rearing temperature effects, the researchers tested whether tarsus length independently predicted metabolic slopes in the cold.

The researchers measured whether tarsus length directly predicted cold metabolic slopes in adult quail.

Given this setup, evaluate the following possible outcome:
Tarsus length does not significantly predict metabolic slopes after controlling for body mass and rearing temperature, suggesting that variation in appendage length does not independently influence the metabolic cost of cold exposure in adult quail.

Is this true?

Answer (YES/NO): YES